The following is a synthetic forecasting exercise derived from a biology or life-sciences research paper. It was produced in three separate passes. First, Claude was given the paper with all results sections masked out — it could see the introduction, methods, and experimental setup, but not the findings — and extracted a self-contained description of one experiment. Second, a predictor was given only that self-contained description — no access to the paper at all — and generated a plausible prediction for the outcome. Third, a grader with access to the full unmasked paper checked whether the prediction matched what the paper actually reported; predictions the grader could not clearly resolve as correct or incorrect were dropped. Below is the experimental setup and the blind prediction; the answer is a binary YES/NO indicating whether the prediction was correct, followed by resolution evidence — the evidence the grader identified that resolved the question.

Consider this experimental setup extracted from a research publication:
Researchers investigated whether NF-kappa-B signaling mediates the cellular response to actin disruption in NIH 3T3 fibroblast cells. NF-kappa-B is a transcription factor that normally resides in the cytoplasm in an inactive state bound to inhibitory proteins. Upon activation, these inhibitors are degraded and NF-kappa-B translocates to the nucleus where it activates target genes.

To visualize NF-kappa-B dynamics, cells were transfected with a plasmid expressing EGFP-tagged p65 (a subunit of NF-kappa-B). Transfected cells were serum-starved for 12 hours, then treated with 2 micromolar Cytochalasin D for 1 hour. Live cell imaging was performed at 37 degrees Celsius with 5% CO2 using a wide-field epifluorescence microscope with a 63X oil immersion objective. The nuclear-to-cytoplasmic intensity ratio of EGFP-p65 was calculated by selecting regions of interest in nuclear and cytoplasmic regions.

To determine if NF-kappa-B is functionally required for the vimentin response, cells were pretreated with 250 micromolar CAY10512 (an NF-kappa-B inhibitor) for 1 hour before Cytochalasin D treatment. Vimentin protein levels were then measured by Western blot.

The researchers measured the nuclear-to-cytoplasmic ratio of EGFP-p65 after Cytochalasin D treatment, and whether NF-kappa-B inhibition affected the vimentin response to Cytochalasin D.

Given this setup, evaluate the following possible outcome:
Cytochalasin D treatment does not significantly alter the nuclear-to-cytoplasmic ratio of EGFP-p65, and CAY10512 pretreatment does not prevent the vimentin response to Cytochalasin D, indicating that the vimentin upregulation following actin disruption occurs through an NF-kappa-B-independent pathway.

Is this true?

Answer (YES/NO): NO